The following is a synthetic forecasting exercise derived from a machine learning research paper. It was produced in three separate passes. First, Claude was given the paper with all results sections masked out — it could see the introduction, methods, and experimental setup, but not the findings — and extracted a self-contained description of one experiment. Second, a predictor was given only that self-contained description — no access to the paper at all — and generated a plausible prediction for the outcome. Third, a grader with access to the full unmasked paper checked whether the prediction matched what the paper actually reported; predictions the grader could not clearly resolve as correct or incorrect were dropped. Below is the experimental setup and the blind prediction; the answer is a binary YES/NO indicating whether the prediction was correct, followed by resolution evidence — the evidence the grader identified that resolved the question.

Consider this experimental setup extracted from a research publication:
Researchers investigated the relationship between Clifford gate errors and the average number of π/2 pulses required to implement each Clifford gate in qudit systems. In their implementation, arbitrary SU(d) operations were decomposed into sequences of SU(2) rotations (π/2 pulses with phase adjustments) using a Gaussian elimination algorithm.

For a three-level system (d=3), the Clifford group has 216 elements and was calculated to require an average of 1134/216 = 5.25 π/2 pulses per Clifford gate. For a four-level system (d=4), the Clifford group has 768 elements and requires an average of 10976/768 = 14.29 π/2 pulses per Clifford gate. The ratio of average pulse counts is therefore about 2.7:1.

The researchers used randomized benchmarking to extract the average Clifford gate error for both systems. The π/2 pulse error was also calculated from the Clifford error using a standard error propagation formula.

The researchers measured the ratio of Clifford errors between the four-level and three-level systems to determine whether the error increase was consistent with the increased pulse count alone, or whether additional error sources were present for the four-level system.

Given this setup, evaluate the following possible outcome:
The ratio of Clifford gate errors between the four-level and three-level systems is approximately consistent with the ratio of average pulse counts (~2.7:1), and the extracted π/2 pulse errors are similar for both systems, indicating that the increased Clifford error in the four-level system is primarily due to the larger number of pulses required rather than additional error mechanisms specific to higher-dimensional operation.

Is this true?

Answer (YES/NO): NO